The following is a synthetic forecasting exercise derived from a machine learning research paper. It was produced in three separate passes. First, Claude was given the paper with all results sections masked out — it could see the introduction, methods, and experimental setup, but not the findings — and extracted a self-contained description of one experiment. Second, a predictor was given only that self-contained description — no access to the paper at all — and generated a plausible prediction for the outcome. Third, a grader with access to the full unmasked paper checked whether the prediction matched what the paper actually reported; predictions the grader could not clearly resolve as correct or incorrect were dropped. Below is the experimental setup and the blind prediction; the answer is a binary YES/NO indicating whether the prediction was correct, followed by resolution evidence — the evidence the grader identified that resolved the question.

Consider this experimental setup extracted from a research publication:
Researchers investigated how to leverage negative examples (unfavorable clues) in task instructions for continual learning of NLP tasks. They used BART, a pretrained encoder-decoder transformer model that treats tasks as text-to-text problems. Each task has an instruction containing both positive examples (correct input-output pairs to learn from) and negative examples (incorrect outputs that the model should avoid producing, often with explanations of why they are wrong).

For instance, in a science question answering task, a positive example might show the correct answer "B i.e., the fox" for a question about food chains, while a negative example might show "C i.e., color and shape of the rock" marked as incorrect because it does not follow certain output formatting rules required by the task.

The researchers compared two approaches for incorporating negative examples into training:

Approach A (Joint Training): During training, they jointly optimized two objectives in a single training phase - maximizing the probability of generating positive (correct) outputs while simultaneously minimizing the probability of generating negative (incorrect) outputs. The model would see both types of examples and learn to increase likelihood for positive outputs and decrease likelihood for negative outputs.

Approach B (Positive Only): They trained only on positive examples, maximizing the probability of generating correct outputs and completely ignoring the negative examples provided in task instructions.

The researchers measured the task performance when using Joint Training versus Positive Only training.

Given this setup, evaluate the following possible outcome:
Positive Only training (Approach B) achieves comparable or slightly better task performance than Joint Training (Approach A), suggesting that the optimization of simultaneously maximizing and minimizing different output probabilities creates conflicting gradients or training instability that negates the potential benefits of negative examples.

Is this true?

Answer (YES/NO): YES